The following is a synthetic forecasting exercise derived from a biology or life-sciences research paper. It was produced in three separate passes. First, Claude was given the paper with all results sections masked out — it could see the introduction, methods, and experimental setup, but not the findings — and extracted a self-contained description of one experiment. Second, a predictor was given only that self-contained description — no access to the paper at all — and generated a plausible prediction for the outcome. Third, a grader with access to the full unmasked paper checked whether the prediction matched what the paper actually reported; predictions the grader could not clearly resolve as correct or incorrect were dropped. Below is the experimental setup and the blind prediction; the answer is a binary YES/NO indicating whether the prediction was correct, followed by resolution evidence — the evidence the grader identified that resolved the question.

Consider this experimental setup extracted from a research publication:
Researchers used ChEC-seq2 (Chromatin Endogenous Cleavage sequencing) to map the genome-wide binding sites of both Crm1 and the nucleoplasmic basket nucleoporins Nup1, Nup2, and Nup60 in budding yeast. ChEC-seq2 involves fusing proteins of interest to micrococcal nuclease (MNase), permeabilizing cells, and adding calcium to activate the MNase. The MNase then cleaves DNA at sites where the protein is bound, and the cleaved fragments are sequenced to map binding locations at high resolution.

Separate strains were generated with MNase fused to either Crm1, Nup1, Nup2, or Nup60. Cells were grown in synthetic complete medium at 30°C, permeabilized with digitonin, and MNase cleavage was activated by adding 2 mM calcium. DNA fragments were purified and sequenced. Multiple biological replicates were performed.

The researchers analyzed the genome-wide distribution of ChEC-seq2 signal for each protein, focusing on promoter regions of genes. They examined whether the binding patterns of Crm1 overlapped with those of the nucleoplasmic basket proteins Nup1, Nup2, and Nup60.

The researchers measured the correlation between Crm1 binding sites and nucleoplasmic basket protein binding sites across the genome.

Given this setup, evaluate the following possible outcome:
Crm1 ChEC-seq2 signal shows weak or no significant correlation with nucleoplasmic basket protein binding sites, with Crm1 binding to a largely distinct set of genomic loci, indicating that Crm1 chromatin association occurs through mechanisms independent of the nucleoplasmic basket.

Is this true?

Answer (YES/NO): NO